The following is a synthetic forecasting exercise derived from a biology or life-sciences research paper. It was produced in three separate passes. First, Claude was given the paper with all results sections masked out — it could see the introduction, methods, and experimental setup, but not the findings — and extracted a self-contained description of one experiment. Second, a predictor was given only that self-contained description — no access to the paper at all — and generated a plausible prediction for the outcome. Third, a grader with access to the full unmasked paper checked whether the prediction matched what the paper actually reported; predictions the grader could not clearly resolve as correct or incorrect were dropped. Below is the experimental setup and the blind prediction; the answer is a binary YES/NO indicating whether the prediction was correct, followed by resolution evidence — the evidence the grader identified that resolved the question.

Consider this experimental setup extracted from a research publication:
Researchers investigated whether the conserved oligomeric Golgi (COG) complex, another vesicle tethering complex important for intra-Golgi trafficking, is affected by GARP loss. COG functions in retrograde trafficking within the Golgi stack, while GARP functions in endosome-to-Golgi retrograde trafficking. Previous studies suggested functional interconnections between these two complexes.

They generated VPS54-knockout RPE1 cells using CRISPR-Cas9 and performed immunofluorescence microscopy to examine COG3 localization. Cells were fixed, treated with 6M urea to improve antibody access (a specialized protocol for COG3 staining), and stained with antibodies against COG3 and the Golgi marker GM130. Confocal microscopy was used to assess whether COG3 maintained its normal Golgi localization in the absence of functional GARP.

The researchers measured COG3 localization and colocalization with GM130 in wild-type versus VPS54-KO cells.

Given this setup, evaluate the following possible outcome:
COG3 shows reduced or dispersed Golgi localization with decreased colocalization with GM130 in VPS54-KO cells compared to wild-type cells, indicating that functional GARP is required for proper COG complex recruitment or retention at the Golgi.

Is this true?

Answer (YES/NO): NO